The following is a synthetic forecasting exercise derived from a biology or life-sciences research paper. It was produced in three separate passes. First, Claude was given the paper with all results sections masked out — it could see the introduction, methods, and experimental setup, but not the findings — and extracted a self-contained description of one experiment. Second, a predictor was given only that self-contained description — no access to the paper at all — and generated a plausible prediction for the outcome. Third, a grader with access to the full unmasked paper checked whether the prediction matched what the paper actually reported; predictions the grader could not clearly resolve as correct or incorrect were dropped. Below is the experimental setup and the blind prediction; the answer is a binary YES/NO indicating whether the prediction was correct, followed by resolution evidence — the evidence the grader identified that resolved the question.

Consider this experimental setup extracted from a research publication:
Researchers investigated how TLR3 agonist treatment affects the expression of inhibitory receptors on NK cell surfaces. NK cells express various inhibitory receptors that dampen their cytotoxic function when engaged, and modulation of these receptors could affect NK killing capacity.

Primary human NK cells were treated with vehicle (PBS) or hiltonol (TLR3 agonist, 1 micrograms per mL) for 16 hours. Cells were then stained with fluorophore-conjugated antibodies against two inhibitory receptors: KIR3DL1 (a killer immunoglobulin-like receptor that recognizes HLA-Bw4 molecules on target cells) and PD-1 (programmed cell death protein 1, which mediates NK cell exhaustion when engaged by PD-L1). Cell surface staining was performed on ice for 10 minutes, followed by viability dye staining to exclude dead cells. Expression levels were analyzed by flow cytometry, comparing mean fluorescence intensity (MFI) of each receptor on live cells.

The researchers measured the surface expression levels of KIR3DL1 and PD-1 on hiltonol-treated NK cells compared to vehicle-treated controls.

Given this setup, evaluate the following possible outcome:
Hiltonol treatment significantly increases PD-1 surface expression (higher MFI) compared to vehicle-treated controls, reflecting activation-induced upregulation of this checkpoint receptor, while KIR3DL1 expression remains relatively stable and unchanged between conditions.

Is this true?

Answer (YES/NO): NO